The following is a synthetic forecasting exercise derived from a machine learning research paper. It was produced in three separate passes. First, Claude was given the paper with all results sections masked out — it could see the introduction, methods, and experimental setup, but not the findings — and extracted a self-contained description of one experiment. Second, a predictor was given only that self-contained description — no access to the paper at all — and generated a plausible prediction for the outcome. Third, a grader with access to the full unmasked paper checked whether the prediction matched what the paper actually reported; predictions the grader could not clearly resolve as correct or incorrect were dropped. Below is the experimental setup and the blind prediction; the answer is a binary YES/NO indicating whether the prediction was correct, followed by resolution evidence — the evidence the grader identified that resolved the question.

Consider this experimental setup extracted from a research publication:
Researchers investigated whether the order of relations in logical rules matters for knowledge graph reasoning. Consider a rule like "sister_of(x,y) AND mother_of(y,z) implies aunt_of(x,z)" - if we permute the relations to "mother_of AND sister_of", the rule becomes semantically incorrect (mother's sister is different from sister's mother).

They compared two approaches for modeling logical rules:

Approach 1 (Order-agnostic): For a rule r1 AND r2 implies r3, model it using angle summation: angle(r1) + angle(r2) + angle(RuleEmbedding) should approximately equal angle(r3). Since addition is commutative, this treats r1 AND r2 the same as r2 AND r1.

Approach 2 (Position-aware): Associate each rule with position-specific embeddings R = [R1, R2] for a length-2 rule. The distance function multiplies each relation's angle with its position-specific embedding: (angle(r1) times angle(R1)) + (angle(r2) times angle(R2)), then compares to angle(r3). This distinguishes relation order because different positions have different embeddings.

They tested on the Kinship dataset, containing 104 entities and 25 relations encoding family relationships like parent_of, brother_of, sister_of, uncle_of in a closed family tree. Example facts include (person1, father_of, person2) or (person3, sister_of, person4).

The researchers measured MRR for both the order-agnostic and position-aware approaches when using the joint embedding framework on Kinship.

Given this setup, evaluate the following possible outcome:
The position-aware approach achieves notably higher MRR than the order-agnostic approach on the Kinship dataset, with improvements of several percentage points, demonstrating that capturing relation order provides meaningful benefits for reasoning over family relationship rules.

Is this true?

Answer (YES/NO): NO